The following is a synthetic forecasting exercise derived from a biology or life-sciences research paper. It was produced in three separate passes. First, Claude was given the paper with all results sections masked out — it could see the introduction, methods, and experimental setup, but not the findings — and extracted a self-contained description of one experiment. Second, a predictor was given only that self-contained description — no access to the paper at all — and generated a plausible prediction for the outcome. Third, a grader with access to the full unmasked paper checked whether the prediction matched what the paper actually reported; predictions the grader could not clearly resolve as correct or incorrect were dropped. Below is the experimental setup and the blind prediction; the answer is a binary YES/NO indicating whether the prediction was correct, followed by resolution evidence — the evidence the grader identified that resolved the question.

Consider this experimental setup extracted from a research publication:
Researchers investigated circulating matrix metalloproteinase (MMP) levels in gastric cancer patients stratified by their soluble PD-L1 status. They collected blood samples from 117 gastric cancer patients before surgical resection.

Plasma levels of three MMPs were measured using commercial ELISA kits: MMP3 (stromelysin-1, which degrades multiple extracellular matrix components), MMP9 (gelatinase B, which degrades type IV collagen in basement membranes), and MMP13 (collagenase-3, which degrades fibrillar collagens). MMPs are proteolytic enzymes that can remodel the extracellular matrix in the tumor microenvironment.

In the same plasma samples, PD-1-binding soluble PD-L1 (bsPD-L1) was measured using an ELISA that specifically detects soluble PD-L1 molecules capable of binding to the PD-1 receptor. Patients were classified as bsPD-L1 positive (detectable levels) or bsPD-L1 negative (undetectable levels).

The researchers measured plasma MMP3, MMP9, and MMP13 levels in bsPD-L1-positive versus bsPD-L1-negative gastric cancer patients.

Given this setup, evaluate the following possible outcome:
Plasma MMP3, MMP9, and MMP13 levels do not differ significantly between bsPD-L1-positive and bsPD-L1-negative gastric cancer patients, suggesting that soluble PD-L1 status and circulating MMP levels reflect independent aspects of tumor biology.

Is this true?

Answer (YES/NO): NO